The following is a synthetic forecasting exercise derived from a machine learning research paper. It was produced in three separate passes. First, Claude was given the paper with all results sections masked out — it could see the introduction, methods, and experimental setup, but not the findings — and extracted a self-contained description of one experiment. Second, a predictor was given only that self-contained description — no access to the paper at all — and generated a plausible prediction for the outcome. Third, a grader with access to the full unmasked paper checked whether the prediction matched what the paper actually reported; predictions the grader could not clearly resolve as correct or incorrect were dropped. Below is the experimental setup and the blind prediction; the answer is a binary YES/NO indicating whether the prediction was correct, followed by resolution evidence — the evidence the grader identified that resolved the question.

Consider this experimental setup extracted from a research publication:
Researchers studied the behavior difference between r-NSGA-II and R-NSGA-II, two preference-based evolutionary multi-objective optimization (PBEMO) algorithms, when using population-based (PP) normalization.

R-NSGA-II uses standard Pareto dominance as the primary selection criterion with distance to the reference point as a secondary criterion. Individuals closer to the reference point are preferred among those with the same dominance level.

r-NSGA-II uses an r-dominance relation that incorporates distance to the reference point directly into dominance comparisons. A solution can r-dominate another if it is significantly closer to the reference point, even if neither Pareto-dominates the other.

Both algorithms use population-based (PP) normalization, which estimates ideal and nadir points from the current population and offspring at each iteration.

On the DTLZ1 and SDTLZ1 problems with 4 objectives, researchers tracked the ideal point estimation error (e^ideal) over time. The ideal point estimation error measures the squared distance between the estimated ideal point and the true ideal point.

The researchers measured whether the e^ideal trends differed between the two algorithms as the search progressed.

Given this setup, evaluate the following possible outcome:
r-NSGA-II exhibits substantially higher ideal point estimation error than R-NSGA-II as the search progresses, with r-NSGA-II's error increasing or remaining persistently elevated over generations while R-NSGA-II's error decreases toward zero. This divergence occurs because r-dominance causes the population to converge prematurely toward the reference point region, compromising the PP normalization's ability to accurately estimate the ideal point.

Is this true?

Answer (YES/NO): NO